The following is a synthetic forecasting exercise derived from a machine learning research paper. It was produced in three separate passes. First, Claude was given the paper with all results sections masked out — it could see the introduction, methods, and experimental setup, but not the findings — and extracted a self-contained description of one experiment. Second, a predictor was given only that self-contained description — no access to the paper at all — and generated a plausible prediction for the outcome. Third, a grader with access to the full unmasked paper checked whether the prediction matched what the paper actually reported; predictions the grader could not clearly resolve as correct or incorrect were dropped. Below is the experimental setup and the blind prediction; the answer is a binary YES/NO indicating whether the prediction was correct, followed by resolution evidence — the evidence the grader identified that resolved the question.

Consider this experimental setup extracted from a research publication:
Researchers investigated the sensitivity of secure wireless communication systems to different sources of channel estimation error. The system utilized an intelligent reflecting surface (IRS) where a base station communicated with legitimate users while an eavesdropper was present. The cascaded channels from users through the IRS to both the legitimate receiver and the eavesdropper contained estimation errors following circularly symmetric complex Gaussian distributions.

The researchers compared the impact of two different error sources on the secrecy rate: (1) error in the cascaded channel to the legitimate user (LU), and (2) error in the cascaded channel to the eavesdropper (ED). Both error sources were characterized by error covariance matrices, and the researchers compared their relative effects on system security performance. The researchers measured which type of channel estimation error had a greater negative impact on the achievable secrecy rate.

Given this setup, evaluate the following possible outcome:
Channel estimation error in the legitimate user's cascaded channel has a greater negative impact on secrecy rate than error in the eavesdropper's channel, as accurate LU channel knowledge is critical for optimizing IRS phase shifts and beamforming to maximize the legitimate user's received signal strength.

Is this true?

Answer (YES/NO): NO